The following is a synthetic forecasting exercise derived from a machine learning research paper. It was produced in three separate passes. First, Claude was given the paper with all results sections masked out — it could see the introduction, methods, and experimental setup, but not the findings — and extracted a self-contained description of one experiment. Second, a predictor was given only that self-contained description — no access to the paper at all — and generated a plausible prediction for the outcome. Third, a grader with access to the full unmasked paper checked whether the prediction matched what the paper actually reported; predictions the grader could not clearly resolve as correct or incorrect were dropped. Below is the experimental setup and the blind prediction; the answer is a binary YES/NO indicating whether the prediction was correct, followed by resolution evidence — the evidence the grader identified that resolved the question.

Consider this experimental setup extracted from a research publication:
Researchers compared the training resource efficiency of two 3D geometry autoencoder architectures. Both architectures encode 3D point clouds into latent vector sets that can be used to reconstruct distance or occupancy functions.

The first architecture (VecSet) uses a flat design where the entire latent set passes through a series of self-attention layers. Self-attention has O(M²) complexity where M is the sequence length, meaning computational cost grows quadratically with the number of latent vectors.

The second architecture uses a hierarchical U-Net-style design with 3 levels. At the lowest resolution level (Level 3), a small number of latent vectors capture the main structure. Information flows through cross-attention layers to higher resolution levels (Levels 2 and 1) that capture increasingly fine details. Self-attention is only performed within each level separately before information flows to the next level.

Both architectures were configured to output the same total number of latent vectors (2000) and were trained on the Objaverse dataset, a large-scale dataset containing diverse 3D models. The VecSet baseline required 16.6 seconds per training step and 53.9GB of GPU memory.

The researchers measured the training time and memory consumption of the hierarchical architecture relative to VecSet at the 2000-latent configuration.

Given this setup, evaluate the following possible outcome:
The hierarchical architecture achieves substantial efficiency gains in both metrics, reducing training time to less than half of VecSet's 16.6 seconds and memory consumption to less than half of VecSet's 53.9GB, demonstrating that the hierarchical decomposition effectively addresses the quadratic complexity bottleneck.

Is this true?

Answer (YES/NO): NO